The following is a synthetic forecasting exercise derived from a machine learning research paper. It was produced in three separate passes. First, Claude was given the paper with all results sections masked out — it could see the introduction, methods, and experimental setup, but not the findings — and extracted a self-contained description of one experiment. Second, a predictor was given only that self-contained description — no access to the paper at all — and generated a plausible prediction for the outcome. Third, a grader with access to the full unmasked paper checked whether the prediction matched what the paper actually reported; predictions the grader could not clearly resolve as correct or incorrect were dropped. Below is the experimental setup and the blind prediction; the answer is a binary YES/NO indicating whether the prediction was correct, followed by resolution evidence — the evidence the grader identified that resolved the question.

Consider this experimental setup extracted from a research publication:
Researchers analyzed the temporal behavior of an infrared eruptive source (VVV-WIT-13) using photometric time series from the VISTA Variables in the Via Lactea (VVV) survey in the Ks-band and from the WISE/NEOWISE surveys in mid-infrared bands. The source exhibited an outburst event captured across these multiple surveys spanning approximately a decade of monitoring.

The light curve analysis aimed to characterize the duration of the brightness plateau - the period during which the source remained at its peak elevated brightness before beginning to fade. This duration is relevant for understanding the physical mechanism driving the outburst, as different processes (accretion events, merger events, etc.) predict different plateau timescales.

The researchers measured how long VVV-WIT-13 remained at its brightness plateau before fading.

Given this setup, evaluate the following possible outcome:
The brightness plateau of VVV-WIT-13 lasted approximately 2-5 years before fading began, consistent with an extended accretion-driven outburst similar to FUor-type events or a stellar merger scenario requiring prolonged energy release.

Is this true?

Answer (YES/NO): NO